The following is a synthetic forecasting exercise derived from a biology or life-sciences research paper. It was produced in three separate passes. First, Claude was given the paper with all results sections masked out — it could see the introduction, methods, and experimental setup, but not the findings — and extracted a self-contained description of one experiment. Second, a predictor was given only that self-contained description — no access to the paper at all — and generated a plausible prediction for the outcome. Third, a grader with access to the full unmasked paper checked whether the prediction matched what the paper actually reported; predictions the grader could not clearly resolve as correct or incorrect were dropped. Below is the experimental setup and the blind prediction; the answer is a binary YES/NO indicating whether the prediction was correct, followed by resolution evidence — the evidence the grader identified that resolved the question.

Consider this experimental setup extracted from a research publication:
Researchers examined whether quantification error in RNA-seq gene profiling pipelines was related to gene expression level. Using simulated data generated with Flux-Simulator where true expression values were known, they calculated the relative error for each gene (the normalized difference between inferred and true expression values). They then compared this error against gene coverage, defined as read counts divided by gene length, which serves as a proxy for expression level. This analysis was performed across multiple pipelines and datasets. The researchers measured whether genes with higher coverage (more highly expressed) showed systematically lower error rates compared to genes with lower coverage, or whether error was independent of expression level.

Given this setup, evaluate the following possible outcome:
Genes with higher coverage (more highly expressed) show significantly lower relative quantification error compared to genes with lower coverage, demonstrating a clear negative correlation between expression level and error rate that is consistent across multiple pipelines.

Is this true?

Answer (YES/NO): NO